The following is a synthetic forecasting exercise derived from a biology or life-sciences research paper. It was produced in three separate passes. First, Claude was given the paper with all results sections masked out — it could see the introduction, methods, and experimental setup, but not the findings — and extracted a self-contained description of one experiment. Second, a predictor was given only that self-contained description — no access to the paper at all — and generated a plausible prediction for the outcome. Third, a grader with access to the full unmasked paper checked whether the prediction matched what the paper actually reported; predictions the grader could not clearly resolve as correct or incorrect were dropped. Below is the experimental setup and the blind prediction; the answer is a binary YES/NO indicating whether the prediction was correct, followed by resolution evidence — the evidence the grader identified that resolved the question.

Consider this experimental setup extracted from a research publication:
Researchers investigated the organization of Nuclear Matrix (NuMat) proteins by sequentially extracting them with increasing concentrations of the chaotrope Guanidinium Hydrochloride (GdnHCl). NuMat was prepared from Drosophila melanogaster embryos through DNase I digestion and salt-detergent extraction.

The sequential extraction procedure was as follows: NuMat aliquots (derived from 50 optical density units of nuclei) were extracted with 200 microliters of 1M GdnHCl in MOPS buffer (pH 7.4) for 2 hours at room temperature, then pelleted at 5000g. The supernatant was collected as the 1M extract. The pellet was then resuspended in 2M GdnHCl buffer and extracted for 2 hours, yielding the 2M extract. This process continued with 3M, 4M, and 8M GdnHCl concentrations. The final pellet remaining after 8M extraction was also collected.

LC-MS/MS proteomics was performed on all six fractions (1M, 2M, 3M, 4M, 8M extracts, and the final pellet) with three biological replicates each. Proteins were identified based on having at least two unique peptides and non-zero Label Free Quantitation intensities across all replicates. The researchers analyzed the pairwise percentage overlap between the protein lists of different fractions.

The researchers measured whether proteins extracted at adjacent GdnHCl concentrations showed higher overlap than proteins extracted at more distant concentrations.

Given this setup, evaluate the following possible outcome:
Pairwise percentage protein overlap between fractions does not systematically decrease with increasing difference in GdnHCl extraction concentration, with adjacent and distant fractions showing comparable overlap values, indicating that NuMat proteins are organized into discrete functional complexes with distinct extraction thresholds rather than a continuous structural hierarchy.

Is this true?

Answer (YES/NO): NO